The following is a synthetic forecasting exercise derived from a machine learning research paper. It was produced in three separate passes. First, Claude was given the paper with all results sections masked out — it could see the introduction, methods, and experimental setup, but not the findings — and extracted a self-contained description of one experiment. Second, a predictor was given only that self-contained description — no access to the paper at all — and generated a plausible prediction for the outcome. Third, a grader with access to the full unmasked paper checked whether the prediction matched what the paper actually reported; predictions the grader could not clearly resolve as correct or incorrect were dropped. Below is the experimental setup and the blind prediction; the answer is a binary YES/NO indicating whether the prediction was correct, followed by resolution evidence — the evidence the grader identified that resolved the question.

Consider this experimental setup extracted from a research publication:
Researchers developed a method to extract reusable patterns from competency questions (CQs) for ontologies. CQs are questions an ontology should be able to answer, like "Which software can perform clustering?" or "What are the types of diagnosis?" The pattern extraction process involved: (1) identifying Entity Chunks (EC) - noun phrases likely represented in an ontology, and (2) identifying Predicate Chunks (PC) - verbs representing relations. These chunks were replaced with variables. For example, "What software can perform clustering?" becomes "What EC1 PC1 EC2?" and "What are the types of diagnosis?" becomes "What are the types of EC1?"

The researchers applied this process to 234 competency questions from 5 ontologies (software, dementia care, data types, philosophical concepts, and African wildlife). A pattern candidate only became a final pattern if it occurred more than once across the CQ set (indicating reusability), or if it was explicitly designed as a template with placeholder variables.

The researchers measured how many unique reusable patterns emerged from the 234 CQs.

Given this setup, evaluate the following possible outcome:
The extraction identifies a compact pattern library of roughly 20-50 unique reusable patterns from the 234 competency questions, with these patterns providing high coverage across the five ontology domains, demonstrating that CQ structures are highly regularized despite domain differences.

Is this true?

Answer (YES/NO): NO